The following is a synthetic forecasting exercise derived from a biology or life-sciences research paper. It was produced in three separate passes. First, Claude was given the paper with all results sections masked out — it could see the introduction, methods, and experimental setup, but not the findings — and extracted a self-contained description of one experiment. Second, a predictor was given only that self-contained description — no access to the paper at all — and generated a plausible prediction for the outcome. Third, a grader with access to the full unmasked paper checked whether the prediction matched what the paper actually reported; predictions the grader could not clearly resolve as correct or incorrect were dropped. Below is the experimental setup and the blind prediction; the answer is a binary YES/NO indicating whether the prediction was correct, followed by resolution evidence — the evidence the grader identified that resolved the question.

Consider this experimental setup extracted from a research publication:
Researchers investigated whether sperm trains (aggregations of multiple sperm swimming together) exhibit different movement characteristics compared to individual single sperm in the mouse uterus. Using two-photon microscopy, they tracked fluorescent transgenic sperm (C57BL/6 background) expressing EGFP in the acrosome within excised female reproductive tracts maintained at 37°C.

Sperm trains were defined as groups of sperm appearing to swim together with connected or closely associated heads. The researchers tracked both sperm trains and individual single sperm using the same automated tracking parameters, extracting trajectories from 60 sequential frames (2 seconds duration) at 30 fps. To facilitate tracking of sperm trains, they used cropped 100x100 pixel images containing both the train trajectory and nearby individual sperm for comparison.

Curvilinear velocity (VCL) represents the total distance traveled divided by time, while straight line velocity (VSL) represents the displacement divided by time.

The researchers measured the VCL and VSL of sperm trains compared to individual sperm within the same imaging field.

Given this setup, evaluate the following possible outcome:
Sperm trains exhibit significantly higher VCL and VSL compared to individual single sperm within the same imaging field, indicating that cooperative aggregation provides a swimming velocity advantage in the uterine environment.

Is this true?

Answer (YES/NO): NO